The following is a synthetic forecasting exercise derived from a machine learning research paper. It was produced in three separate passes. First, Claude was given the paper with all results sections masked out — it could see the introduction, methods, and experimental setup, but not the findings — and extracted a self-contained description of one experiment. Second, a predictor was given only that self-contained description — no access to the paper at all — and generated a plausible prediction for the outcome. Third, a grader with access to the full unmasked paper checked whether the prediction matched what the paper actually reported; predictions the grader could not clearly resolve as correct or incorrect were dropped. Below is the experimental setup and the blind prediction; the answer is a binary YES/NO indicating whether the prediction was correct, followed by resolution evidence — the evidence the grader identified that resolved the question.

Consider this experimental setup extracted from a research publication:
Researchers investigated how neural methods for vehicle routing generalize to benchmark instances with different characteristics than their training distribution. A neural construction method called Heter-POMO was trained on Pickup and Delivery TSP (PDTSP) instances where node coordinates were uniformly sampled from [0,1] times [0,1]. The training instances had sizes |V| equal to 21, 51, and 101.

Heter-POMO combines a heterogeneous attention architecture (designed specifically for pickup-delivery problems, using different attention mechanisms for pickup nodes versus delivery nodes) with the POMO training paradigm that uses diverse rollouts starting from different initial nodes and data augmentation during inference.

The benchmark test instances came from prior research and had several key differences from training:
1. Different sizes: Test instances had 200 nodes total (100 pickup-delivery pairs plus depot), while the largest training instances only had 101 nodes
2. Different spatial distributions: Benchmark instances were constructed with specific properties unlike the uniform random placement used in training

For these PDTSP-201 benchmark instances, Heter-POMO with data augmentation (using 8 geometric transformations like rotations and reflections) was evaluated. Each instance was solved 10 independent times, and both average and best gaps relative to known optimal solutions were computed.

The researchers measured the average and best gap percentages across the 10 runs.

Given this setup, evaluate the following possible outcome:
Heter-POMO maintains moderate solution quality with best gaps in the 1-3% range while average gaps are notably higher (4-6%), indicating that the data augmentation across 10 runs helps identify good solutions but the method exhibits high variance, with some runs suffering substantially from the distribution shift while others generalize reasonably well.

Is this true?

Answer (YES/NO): NO